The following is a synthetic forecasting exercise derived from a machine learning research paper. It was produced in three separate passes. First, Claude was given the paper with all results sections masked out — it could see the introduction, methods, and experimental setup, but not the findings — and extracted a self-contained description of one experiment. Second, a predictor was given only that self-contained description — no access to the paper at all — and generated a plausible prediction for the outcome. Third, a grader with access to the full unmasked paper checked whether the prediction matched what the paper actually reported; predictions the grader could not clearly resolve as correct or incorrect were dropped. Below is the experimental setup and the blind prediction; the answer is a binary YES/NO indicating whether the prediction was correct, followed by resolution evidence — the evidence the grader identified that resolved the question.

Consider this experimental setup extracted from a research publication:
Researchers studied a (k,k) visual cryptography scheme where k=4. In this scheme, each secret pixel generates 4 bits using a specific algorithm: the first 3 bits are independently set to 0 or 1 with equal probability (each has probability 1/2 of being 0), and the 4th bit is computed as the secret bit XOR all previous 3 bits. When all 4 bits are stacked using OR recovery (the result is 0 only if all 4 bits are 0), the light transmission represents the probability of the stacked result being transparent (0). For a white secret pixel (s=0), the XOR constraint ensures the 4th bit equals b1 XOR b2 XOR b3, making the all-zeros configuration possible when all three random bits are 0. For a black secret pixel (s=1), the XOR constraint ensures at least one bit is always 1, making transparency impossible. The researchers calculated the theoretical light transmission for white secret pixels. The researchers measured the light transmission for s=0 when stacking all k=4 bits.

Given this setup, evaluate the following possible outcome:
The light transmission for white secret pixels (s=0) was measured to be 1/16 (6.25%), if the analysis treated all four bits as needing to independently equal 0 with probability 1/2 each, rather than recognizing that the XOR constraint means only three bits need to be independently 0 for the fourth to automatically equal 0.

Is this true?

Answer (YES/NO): NO